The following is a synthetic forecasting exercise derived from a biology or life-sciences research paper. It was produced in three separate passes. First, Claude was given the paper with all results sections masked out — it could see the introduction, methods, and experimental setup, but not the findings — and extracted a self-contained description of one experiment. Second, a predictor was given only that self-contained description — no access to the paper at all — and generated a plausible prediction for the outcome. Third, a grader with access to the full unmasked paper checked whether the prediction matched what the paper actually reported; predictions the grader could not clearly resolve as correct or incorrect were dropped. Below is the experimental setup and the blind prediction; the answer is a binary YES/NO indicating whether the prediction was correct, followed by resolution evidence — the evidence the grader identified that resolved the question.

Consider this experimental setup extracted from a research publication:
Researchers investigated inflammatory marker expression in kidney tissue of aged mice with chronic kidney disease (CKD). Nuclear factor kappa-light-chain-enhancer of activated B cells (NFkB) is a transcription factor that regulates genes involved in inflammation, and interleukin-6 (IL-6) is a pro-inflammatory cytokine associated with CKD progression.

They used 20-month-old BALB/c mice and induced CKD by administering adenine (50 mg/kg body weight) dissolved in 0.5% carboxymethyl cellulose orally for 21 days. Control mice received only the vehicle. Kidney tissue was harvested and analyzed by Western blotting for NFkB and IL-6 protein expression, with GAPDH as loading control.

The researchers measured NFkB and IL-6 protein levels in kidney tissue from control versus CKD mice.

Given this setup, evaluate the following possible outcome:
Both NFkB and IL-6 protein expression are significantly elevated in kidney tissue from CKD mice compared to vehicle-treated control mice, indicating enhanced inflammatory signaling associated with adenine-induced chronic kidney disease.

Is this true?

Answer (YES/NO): YES